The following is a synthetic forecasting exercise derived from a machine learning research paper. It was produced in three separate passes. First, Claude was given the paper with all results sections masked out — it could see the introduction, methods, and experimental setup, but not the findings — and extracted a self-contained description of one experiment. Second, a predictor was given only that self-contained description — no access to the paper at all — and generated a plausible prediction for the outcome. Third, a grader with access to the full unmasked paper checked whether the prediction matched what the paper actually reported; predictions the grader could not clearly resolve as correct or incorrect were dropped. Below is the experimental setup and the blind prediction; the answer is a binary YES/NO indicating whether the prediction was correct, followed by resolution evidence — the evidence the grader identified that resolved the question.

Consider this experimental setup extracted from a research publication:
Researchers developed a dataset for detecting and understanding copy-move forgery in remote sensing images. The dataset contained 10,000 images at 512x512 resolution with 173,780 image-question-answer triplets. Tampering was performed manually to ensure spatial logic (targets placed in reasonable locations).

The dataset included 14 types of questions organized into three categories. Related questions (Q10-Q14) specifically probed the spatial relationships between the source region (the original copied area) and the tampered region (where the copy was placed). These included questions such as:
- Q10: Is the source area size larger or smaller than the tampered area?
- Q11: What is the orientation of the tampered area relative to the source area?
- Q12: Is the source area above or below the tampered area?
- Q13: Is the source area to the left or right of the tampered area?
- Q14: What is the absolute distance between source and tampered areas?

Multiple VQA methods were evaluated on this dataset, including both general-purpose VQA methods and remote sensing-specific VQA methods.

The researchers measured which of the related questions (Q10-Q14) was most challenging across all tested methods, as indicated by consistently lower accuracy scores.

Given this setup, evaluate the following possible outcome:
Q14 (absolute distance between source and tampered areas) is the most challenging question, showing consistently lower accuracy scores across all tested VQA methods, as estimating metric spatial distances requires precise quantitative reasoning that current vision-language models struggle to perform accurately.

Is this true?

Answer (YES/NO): NO